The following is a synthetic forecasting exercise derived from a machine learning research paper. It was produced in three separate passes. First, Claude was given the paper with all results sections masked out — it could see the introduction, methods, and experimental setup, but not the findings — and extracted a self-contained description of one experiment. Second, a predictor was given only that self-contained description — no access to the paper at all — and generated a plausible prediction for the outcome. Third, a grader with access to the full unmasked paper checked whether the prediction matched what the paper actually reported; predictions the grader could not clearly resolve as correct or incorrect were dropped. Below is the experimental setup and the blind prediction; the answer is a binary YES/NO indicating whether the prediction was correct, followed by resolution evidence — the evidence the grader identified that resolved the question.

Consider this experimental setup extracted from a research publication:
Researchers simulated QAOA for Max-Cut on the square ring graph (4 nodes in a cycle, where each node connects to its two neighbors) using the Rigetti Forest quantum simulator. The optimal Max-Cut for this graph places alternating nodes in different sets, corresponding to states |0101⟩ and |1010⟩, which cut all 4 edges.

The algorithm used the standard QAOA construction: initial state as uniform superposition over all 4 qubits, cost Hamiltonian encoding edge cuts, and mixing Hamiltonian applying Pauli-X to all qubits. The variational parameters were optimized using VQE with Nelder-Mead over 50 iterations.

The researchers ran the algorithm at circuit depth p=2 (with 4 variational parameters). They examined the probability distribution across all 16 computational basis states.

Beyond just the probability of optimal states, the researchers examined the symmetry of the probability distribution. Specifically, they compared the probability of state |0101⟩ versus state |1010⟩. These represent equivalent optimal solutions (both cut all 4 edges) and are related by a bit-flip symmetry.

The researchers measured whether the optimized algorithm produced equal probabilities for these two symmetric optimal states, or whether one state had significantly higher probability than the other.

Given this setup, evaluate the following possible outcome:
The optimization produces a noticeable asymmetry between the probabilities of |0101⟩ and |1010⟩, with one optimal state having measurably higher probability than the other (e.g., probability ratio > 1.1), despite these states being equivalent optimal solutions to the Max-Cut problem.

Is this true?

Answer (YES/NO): NO